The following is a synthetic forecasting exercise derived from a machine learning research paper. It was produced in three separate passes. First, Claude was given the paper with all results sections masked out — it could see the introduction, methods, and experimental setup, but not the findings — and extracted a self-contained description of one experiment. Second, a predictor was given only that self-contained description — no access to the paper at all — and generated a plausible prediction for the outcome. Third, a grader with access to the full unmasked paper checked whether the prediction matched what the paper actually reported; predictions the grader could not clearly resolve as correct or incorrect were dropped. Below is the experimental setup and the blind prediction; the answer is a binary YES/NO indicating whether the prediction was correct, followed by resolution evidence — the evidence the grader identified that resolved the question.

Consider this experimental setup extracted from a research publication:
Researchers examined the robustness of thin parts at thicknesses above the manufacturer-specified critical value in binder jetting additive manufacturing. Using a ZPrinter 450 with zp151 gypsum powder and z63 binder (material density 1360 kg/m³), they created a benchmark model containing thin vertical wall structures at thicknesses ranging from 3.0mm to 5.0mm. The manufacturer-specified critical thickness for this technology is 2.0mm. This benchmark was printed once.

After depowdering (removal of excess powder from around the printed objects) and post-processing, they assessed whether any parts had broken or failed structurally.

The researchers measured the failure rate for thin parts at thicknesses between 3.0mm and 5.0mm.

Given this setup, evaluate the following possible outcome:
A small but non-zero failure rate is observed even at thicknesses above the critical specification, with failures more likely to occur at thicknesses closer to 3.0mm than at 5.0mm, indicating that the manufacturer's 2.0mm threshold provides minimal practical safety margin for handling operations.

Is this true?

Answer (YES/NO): NO